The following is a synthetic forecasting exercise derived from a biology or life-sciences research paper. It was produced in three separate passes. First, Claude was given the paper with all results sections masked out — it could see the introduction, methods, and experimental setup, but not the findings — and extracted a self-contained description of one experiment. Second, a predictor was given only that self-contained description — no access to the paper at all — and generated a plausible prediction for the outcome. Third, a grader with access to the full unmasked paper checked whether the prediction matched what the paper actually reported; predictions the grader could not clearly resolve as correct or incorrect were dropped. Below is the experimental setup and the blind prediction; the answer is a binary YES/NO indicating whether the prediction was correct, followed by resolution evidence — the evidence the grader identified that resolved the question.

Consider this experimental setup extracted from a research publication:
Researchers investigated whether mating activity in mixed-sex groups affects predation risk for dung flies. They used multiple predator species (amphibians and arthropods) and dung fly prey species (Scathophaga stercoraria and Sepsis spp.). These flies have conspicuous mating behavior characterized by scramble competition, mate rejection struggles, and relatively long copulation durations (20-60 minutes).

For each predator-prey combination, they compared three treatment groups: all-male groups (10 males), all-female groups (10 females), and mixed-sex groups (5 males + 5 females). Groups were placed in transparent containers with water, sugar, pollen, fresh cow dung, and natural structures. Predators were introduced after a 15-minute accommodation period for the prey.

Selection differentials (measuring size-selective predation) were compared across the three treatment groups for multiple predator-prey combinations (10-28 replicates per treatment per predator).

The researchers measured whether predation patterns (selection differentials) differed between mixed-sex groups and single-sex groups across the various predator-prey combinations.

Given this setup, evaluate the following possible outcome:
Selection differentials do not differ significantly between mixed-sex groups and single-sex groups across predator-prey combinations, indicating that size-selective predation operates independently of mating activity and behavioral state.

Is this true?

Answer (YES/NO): YES